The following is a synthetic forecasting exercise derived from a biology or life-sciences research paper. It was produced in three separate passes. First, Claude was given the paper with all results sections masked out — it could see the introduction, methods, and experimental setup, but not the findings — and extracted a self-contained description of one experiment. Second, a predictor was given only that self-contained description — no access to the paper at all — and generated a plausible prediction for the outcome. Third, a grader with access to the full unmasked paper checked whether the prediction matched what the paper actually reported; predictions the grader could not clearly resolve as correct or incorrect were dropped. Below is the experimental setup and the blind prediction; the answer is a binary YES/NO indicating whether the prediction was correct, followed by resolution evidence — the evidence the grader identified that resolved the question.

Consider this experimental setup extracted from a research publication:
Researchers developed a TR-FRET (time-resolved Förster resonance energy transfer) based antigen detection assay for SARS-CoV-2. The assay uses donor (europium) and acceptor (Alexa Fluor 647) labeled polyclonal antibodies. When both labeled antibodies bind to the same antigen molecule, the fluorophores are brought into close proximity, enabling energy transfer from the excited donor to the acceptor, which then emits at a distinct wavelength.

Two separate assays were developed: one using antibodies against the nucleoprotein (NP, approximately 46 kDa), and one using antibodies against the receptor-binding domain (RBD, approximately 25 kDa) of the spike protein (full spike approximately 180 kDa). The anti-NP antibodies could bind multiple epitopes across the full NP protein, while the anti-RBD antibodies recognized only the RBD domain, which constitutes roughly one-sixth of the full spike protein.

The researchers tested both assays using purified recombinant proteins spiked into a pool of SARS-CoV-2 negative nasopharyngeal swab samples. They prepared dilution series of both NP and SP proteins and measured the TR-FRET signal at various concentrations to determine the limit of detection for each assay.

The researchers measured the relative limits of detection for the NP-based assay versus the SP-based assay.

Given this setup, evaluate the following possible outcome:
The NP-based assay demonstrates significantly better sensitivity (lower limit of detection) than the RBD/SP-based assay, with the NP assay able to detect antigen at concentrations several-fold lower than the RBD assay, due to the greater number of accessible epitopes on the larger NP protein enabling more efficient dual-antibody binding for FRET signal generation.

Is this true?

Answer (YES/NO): YES